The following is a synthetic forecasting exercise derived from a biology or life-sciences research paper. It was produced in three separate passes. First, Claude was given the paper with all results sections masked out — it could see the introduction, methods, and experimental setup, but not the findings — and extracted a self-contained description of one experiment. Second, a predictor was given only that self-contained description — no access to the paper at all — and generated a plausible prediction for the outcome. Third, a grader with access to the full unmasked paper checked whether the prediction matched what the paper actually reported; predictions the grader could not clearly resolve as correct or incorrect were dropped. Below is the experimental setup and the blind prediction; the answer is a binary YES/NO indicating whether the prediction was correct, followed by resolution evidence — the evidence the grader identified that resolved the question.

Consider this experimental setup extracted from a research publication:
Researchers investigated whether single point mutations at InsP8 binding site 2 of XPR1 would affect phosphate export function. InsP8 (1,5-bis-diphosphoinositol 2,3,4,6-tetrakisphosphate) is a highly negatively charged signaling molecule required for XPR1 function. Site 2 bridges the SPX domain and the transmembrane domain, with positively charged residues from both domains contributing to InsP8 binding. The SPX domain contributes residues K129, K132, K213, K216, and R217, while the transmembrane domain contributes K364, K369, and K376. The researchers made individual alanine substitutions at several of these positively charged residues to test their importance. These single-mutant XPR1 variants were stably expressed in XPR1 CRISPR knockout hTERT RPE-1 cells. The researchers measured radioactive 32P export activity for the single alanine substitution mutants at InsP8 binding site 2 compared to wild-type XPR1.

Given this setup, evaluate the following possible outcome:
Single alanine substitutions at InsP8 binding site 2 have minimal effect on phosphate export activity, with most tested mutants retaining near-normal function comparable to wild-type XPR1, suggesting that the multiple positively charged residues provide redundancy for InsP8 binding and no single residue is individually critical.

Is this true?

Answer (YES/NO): YES